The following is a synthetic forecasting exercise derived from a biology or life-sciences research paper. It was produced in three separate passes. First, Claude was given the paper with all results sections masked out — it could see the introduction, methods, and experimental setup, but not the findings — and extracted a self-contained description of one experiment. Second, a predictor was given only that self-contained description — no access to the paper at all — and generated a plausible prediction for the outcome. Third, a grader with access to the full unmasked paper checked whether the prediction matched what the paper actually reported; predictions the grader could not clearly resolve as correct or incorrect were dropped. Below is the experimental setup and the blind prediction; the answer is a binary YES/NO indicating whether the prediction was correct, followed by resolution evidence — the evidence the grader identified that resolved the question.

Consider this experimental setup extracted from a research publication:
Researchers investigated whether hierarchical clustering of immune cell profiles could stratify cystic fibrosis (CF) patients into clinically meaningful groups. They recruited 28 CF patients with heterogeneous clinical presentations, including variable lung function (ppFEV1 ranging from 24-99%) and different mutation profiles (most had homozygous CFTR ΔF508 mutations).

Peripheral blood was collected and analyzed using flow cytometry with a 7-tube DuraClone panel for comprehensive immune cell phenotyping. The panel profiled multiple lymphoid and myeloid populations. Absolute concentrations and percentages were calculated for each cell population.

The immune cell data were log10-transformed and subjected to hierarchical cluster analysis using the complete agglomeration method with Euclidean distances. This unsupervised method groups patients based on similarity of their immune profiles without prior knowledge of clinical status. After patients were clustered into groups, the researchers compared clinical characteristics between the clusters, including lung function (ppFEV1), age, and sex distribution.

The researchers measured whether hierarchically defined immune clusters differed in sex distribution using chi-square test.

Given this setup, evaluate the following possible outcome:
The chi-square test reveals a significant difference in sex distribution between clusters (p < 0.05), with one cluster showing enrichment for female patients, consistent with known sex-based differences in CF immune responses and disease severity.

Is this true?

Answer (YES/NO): NO